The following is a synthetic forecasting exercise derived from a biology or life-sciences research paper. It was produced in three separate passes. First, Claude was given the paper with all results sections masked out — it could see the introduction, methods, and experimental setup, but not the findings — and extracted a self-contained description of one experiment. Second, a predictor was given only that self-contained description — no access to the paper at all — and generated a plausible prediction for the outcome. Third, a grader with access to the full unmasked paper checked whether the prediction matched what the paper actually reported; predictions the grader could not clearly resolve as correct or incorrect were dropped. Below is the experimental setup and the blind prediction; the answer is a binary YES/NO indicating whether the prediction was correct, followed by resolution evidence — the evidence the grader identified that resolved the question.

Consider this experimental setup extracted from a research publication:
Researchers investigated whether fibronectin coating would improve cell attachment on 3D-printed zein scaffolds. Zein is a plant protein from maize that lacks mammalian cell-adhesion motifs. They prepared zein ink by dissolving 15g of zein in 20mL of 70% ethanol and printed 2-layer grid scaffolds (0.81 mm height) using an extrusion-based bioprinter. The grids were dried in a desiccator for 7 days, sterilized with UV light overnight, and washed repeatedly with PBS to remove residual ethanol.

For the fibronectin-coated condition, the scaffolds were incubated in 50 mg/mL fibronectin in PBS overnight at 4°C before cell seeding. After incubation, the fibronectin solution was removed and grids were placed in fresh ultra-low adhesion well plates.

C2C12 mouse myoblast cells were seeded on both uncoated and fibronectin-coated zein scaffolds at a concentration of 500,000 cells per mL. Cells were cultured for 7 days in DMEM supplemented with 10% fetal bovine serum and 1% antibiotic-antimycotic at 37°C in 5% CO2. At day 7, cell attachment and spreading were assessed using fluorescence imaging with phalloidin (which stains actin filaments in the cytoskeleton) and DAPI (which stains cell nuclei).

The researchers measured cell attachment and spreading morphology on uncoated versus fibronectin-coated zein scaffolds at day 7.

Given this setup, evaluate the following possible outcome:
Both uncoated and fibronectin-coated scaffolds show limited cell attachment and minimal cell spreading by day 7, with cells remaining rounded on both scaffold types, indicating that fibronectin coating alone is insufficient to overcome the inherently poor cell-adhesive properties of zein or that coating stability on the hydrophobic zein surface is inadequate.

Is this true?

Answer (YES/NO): NO